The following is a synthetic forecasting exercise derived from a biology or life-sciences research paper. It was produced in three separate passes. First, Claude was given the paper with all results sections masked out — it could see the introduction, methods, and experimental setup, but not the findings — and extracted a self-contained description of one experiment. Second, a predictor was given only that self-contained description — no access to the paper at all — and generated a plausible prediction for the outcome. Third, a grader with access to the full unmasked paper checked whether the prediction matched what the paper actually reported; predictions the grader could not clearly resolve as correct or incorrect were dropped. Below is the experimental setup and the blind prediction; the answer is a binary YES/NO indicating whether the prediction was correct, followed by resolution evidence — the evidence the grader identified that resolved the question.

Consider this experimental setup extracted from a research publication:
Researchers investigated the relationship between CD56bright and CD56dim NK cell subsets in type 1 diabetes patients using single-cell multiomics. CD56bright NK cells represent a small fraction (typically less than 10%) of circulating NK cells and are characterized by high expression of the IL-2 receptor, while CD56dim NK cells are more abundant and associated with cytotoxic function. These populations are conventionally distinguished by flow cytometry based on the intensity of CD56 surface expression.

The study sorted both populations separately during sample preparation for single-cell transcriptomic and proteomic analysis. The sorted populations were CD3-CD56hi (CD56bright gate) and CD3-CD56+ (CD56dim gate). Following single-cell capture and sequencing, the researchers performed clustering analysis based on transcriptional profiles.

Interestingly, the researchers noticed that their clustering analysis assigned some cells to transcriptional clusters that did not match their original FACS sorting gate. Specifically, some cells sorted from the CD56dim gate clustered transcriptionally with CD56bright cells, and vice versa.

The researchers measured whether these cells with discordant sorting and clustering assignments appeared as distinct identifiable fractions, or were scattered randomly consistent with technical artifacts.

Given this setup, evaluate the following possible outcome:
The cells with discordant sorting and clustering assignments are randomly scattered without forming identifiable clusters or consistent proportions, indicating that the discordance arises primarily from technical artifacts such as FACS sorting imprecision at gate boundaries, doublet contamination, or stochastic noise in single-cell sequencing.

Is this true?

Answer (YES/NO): NO